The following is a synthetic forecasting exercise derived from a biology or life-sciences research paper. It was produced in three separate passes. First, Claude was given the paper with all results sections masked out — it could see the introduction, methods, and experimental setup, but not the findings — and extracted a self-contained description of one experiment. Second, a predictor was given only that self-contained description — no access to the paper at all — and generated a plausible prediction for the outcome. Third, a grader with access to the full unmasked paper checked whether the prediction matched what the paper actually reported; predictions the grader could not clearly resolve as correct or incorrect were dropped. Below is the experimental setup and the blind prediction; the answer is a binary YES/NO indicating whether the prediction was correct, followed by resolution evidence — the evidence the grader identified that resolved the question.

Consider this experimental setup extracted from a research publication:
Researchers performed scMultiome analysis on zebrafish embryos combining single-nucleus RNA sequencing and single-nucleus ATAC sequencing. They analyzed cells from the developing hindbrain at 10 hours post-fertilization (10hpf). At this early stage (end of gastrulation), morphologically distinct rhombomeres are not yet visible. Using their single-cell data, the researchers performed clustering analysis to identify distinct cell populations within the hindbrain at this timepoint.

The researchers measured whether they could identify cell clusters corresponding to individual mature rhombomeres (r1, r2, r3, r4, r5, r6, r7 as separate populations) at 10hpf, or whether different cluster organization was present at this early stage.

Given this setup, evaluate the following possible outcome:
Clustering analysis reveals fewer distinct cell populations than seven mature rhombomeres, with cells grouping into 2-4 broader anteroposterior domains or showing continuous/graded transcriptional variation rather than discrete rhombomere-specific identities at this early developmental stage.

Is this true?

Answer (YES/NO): YES